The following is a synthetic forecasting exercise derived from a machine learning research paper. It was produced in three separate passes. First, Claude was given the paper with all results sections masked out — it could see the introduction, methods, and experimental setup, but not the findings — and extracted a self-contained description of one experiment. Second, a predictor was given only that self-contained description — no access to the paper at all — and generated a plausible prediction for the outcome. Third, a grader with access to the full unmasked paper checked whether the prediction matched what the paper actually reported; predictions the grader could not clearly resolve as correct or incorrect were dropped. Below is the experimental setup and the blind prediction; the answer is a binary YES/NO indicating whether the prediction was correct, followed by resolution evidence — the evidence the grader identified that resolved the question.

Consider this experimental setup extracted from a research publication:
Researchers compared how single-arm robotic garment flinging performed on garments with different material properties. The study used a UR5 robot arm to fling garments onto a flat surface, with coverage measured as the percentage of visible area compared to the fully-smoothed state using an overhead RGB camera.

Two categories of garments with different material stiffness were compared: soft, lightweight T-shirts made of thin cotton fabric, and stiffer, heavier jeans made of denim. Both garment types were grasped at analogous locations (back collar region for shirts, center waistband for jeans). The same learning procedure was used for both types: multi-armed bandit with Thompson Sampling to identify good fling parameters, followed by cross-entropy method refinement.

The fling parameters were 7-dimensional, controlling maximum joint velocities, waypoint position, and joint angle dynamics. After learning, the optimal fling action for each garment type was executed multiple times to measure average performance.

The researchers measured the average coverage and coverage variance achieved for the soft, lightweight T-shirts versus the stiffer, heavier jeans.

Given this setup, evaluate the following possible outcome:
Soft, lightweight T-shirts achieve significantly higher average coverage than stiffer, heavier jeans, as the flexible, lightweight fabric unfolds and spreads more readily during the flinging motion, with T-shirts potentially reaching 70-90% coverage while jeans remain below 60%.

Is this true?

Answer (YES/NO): NO